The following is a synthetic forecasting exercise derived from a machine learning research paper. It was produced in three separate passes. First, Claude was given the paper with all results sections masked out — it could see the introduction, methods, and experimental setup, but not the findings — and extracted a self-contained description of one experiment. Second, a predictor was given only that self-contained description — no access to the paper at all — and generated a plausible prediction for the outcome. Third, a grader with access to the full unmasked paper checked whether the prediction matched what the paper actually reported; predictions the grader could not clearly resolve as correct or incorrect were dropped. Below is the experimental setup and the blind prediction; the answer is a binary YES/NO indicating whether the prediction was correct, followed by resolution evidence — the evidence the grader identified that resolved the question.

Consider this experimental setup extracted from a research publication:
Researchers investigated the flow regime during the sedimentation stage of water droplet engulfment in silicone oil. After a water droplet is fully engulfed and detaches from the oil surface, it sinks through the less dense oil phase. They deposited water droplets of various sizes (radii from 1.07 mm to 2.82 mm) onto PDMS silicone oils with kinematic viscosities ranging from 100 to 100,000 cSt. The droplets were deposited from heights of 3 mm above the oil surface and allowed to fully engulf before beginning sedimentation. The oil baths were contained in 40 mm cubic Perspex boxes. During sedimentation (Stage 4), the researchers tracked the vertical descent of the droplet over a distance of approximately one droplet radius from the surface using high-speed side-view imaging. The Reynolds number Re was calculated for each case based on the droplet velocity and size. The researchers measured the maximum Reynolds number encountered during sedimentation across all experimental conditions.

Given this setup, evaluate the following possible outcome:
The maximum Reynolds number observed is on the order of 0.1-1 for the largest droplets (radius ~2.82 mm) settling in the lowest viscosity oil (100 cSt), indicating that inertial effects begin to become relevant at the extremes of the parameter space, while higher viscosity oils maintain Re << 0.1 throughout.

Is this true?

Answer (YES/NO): NO